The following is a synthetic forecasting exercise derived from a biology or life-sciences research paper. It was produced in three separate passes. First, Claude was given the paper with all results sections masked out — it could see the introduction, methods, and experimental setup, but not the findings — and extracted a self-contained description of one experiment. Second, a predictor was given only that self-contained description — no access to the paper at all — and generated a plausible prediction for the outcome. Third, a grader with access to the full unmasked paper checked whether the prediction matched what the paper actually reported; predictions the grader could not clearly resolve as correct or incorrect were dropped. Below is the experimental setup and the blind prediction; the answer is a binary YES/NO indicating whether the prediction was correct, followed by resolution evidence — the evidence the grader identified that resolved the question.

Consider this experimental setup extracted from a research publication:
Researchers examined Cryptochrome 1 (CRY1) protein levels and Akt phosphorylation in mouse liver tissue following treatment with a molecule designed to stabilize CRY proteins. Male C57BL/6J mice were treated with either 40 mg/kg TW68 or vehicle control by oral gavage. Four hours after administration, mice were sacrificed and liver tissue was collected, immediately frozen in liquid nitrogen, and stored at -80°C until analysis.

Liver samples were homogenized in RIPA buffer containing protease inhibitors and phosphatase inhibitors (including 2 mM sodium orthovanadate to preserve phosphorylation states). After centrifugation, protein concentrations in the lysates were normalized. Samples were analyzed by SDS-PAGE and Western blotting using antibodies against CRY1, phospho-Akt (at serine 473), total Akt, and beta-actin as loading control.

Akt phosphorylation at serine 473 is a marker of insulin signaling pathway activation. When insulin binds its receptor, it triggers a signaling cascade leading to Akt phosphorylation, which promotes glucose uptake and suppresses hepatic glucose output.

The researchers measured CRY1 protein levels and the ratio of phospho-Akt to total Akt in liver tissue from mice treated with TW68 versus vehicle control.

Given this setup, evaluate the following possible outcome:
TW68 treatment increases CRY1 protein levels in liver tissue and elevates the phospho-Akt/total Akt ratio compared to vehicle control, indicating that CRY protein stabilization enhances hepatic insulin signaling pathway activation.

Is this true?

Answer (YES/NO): NO